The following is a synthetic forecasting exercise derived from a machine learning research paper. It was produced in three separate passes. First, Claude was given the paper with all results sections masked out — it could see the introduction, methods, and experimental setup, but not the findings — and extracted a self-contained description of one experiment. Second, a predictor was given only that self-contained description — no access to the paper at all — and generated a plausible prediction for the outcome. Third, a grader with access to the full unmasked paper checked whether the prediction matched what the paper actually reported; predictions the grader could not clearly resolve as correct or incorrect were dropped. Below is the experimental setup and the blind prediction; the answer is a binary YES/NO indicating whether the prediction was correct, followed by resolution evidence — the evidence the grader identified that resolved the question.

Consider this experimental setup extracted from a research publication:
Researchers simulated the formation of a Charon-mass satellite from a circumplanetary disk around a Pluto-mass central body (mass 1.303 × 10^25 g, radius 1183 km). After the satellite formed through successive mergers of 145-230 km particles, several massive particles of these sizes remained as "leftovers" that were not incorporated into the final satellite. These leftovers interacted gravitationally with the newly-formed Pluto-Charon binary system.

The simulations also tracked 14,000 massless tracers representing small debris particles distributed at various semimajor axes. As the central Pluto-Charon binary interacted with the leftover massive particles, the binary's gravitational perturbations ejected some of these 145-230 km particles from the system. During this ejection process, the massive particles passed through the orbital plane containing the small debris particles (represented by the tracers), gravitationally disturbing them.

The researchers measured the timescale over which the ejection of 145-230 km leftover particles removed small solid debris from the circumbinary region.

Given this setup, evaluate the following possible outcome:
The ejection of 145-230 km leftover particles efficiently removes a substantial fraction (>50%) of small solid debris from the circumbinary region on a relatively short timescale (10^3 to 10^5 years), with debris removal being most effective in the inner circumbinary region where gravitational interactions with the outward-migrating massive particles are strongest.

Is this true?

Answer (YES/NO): NO